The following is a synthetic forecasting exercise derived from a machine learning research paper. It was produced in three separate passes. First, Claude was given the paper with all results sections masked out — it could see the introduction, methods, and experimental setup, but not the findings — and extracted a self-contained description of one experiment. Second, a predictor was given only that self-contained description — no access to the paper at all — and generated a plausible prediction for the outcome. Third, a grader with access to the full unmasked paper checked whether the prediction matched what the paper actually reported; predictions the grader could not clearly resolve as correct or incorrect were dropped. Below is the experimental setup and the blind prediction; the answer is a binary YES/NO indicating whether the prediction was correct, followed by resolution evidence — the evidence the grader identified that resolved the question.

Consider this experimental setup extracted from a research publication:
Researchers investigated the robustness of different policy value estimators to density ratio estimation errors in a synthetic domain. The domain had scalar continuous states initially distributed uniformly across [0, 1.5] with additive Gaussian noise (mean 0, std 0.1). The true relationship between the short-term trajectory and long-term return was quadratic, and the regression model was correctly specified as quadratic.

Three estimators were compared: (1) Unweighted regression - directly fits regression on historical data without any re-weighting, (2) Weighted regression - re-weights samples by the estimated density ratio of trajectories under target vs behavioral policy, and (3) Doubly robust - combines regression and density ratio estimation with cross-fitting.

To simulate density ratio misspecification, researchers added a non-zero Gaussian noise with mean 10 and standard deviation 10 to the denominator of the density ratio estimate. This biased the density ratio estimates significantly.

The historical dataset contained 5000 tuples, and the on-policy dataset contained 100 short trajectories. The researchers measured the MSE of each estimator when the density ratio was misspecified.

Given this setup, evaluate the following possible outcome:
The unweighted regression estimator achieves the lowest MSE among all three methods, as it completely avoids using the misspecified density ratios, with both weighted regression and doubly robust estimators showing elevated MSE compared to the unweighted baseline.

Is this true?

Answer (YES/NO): NO